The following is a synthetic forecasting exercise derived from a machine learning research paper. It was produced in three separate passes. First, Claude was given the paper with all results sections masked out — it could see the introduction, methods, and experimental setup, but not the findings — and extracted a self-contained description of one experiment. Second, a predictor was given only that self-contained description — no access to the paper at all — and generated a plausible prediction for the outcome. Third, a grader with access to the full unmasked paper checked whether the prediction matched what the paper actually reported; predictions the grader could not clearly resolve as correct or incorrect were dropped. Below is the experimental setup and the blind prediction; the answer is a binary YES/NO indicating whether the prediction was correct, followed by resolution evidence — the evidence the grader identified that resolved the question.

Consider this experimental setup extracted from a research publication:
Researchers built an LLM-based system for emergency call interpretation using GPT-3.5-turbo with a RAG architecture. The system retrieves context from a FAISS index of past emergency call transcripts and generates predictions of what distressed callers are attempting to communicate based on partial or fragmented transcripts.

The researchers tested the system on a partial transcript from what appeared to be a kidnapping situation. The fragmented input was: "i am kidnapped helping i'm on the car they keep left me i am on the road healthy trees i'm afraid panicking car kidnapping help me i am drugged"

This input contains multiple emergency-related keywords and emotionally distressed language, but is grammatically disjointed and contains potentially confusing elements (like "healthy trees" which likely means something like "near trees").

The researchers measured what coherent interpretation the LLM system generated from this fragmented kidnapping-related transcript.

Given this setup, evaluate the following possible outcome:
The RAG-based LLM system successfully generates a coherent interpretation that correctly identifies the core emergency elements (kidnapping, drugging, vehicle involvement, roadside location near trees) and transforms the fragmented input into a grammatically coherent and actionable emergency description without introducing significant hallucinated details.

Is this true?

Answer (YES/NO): NO